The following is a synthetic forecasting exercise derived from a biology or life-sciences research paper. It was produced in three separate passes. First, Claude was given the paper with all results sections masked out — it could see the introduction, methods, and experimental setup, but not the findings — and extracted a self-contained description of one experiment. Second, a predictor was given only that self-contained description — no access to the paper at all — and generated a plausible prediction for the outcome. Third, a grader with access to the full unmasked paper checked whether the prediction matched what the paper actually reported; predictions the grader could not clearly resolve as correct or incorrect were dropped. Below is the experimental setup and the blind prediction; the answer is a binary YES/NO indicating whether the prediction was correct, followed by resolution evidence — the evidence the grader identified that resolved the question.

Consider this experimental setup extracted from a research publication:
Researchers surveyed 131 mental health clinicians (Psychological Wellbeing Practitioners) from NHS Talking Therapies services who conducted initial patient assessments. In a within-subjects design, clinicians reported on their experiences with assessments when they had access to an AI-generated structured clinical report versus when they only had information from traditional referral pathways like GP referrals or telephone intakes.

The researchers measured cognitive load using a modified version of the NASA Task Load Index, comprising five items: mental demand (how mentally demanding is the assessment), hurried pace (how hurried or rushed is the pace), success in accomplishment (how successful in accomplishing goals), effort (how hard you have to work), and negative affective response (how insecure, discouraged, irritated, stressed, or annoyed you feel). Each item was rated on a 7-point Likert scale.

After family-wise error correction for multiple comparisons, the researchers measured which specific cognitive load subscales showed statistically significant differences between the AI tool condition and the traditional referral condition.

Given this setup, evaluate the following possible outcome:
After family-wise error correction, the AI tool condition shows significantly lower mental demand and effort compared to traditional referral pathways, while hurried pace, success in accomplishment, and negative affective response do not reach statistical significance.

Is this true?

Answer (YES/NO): NO